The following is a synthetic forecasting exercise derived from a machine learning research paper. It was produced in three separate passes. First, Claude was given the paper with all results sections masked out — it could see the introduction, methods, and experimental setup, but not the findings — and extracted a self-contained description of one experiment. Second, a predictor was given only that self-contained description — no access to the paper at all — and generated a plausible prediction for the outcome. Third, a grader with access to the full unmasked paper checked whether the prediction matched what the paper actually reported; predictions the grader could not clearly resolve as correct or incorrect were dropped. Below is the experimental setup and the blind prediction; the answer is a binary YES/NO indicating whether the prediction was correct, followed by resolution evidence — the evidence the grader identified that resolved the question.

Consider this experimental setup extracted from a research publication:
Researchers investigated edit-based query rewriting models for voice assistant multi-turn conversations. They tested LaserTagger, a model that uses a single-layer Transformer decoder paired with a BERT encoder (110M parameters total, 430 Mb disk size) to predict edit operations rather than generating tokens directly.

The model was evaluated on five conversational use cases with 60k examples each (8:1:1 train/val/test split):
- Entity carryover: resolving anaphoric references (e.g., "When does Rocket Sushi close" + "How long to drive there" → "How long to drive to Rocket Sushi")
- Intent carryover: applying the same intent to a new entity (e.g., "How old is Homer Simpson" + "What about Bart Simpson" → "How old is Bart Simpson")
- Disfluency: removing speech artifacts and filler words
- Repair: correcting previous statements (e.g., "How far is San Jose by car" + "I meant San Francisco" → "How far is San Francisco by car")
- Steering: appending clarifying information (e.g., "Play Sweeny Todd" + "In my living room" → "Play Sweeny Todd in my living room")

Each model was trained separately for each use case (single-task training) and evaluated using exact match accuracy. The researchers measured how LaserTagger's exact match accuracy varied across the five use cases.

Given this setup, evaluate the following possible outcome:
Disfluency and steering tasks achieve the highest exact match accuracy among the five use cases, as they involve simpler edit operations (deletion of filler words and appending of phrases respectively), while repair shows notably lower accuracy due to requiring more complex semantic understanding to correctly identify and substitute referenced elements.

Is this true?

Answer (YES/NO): NO